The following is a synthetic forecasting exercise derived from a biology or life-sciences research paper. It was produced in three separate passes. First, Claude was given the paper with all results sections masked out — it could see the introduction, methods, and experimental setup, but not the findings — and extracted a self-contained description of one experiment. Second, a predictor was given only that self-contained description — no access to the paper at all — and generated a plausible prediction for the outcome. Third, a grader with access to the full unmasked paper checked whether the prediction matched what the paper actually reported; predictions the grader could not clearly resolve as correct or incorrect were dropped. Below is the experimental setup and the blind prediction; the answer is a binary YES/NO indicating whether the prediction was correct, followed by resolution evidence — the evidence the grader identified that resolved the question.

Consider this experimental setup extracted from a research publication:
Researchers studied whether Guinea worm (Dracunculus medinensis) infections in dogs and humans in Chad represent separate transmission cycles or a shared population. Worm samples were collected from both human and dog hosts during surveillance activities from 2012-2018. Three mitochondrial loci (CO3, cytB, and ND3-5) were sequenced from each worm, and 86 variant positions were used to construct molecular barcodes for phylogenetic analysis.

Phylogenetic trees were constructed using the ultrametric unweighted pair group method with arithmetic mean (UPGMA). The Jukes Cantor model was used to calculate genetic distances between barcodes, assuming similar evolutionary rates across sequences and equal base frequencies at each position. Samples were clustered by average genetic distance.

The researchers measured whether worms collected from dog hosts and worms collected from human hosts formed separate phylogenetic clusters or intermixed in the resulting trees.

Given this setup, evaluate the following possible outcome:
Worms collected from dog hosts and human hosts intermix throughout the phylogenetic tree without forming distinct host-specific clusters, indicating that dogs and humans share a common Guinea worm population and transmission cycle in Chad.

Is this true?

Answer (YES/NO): YES